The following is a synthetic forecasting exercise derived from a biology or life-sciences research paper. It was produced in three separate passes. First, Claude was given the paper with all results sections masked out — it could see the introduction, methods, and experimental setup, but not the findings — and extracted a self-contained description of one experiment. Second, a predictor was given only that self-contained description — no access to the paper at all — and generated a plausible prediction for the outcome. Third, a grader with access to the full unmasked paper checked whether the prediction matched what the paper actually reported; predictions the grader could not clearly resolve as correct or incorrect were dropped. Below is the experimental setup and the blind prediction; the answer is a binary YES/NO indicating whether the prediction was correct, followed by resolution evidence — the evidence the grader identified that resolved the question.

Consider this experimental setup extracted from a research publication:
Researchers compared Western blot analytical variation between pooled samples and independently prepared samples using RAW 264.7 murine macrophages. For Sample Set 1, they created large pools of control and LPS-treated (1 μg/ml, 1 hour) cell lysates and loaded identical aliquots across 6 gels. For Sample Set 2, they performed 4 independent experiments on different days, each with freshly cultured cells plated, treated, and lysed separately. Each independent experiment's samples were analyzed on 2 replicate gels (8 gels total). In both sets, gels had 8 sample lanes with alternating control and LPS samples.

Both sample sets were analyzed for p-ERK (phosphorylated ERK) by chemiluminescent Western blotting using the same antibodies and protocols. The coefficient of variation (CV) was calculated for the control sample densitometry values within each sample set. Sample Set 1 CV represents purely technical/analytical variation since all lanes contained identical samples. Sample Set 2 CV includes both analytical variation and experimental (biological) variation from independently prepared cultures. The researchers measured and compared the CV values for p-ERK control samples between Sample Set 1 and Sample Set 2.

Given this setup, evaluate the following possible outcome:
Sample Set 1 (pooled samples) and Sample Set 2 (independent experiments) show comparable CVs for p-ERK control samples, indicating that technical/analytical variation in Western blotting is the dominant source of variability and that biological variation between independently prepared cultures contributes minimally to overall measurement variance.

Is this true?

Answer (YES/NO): YES